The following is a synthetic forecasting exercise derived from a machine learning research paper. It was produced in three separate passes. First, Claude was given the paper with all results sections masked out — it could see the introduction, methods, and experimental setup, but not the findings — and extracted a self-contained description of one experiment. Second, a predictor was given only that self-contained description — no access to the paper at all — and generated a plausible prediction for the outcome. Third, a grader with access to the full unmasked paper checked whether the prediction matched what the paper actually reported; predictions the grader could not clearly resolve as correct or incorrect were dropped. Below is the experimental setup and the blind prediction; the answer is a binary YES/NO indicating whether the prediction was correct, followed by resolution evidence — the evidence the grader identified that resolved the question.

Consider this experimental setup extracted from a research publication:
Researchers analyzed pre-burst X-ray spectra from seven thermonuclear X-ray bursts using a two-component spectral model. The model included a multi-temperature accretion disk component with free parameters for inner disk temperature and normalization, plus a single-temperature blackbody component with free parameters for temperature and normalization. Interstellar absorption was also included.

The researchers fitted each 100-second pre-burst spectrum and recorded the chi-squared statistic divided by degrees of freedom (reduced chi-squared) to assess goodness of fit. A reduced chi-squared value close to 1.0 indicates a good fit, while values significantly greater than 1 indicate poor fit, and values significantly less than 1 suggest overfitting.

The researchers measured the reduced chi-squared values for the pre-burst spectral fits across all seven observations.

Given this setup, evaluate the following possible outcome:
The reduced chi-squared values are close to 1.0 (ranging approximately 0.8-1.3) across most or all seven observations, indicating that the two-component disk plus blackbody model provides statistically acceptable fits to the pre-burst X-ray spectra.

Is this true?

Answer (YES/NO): YES